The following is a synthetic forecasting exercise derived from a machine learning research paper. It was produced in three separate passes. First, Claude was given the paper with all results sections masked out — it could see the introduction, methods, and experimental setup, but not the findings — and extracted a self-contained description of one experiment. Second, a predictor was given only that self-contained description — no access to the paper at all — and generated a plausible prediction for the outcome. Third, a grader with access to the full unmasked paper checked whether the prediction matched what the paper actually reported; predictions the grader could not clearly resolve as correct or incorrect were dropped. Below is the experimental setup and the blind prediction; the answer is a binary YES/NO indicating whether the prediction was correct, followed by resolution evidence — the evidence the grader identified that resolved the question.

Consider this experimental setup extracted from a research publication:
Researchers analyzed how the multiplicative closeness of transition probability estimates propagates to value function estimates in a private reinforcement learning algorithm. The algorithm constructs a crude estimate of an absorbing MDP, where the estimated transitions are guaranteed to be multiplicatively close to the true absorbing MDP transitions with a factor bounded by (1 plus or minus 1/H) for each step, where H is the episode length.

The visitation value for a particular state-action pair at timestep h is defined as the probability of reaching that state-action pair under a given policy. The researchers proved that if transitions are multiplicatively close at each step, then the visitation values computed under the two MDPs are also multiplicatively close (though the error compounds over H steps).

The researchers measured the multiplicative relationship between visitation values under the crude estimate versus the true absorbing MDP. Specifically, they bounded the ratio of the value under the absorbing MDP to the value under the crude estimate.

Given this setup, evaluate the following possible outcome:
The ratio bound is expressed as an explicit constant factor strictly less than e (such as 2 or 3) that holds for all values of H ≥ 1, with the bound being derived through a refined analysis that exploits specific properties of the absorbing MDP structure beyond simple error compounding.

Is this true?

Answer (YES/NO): NO